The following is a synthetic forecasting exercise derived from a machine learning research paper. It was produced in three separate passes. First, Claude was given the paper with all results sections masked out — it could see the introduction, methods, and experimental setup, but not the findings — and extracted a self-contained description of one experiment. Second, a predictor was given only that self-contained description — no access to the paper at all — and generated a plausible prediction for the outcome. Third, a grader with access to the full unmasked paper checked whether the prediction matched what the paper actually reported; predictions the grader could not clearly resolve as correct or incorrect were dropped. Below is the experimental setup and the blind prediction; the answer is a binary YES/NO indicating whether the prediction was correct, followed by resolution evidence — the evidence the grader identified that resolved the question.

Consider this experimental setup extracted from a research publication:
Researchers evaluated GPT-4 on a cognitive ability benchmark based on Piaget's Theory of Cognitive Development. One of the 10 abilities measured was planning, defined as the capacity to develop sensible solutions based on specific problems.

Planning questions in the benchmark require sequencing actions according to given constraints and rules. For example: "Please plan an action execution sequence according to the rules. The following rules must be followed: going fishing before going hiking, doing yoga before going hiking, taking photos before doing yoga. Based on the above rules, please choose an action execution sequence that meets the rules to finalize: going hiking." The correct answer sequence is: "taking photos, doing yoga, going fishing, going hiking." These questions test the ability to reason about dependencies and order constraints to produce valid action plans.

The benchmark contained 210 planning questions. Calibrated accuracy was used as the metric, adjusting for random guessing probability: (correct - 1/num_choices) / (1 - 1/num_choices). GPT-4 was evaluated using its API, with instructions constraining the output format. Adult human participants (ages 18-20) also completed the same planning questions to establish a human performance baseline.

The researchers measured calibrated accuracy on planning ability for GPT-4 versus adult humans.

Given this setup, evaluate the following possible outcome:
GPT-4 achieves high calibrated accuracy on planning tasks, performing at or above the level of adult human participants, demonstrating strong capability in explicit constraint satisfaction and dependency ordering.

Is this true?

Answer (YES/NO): NO